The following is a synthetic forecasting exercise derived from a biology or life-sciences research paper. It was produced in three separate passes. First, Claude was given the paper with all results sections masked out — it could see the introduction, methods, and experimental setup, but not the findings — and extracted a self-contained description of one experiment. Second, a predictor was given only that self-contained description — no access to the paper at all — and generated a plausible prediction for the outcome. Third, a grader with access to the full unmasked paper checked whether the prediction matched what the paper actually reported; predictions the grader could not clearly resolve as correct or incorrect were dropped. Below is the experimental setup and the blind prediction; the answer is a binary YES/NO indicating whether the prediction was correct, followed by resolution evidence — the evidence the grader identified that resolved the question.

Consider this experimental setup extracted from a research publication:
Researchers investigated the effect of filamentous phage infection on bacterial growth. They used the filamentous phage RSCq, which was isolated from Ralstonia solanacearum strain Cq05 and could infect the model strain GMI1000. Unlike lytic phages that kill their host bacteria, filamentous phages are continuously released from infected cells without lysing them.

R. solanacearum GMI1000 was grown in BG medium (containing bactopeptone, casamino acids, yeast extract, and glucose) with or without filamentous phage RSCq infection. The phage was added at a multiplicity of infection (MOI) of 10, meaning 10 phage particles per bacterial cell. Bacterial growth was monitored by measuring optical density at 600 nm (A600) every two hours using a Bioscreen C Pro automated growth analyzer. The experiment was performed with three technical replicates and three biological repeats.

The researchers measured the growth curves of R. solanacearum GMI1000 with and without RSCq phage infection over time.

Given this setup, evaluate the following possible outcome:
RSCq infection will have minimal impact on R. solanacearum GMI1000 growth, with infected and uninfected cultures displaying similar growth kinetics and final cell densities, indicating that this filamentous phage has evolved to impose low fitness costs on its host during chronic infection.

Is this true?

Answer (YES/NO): NO